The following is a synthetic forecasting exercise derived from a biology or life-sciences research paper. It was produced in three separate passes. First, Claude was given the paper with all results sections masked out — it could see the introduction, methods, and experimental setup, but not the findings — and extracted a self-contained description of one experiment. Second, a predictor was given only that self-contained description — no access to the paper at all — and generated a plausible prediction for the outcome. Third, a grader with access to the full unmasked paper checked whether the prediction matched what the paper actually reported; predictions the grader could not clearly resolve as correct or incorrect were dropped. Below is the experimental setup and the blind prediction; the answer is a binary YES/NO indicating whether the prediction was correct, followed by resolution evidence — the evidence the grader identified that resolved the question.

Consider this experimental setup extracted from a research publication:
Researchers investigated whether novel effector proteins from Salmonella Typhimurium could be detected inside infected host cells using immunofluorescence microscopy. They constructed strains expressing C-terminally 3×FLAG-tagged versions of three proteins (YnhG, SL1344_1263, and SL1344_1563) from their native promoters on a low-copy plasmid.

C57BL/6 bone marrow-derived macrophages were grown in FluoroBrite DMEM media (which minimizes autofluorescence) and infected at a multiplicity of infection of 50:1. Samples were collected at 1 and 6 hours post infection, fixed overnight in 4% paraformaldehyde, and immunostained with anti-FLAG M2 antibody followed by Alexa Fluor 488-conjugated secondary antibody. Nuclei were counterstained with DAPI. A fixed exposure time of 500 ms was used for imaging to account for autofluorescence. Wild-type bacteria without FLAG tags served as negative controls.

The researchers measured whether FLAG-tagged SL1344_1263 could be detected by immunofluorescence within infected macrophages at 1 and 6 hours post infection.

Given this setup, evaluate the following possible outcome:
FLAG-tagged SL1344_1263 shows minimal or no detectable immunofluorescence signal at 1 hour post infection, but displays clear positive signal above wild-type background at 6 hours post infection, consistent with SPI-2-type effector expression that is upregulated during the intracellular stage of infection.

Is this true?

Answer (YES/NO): NO